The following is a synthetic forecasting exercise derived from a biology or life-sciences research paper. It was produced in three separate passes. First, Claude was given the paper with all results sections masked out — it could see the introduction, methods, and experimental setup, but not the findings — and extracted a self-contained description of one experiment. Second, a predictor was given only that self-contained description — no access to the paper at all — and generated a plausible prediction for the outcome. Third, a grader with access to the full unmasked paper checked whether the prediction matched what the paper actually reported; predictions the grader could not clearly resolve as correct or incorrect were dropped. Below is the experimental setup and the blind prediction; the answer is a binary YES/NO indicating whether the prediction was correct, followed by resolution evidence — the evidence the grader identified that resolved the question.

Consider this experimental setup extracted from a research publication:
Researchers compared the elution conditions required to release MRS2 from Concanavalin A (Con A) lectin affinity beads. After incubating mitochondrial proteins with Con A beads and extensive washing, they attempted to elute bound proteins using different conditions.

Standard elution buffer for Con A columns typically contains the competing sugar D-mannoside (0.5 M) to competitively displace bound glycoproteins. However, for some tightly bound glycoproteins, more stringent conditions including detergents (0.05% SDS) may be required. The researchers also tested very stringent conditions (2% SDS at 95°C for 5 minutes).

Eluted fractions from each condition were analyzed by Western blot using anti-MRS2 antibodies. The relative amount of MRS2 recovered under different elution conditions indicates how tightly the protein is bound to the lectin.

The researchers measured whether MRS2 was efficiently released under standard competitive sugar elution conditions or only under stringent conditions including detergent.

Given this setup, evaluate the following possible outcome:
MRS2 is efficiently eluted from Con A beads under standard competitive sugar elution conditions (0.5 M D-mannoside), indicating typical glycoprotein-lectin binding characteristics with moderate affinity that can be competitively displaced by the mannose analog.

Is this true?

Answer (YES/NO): NO